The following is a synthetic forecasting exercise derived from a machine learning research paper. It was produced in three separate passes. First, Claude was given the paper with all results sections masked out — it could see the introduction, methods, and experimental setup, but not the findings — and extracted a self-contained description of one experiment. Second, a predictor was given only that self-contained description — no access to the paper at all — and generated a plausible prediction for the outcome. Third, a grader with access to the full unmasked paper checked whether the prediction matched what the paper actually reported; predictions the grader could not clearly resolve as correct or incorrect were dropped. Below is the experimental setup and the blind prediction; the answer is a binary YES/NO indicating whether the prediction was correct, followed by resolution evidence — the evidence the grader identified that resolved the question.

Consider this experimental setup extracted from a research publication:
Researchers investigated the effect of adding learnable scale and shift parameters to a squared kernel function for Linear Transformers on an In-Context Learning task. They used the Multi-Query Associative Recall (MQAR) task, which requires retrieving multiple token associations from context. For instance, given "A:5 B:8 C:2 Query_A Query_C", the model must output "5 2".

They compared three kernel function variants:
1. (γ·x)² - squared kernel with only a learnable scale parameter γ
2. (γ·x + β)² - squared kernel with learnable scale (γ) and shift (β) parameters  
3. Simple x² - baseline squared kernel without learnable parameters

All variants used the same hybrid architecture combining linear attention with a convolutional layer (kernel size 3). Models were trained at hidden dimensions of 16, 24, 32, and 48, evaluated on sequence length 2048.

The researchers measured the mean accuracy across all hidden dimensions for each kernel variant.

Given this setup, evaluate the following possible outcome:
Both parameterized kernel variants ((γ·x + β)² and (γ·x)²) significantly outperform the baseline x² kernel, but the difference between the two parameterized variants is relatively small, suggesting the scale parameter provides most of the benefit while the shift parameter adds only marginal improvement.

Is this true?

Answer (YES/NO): NO